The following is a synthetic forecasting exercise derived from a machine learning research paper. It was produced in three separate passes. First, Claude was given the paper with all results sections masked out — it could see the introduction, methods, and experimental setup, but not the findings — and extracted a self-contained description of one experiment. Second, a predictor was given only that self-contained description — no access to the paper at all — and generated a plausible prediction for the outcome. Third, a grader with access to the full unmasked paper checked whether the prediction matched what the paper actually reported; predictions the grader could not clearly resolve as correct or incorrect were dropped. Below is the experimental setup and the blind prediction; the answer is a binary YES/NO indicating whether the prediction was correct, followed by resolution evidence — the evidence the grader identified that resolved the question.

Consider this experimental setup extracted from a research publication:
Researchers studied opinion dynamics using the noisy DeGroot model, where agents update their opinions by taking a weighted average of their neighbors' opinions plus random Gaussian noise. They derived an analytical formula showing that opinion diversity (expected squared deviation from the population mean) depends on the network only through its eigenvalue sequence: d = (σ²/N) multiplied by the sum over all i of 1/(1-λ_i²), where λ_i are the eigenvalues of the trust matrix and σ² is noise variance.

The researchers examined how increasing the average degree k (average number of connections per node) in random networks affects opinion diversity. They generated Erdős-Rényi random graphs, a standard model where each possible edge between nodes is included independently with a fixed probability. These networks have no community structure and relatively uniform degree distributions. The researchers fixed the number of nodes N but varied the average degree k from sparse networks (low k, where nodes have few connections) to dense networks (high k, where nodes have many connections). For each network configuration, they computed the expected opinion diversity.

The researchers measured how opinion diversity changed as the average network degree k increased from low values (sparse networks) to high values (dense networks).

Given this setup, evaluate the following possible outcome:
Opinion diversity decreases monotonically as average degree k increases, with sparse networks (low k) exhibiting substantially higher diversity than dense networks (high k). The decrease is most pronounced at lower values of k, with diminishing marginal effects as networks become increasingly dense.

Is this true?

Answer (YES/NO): YES